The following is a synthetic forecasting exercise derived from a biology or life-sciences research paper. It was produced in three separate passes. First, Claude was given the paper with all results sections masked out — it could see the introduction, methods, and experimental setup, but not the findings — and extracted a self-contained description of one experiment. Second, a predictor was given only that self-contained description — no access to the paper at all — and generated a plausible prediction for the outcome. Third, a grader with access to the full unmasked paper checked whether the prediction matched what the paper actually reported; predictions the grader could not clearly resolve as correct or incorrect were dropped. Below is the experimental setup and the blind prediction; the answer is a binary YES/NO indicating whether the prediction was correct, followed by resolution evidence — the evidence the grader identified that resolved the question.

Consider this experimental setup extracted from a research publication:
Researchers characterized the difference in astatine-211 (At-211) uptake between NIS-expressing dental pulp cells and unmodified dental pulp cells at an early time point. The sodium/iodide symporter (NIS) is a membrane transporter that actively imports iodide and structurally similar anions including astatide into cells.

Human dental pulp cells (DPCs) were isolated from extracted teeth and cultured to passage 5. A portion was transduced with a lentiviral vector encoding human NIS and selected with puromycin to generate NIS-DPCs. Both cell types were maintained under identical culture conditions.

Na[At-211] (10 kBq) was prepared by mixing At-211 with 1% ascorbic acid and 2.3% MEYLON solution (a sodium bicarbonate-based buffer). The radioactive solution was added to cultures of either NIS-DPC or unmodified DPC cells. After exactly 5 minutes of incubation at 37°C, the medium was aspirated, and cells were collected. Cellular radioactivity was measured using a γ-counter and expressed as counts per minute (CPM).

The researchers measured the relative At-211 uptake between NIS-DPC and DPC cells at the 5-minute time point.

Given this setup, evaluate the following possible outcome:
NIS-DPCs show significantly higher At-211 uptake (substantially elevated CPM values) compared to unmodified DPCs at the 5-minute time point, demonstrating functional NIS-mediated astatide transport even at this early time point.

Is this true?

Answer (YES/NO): YES